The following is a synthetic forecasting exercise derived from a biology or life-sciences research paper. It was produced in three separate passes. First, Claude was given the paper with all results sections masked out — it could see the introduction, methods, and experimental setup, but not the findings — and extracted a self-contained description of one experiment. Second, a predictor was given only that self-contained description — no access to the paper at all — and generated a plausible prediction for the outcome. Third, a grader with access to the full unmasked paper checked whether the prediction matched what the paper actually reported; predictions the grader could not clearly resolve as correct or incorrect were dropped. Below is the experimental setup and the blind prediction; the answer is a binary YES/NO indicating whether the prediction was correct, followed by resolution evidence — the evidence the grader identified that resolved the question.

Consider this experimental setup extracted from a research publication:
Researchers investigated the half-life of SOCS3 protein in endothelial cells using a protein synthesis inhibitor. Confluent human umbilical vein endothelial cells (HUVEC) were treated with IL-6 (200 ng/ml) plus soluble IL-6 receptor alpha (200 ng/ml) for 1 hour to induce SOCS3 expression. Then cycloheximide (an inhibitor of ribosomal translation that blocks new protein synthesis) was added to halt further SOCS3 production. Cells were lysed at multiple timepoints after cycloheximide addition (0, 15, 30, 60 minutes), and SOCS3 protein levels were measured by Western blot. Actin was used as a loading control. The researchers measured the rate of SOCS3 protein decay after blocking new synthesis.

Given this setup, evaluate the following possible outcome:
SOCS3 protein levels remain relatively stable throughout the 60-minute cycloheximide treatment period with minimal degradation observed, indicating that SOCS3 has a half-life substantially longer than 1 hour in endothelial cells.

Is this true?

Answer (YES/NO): NO